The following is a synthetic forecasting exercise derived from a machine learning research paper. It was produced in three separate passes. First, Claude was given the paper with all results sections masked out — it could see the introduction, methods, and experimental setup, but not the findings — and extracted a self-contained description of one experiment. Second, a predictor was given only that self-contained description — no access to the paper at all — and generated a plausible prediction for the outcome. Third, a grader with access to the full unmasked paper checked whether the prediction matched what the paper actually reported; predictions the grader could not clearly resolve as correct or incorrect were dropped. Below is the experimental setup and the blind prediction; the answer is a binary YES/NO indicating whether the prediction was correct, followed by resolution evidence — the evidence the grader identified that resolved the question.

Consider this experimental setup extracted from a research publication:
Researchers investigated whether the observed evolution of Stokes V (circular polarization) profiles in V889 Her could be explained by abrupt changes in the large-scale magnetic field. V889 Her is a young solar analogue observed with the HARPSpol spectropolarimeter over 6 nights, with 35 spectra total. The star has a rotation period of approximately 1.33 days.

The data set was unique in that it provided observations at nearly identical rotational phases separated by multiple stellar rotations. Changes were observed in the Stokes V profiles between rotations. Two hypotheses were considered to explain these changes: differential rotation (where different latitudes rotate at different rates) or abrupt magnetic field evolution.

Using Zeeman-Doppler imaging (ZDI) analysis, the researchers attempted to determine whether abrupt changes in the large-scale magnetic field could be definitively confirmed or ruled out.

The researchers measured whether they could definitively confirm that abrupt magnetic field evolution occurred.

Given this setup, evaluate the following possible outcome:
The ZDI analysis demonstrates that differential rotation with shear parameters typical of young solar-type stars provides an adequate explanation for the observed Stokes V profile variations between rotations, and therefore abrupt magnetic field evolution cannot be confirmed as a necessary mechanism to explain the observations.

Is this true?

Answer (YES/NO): NO